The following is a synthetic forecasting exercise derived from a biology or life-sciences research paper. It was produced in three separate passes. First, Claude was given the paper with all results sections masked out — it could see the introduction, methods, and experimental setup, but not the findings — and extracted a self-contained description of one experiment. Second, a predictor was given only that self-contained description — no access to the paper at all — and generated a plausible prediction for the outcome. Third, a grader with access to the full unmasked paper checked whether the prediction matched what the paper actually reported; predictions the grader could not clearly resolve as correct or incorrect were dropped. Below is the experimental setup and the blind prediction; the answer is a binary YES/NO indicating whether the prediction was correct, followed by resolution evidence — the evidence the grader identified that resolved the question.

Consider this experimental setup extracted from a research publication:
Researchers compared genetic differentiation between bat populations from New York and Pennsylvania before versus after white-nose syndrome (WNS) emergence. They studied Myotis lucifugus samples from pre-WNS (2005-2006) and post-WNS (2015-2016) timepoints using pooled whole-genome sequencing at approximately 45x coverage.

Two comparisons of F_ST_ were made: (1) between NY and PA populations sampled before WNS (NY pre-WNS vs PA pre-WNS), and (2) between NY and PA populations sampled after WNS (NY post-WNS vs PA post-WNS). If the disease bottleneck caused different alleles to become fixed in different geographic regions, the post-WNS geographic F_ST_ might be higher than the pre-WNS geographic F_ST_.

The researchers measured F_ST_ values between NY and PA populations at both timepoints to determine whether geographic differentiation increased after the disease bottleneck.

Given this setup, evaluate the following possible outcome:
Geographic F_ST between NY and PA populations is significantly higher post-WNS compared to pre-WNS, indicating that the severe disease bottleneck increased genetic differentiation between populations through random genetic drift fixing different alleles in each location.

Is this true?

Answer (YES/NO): NO